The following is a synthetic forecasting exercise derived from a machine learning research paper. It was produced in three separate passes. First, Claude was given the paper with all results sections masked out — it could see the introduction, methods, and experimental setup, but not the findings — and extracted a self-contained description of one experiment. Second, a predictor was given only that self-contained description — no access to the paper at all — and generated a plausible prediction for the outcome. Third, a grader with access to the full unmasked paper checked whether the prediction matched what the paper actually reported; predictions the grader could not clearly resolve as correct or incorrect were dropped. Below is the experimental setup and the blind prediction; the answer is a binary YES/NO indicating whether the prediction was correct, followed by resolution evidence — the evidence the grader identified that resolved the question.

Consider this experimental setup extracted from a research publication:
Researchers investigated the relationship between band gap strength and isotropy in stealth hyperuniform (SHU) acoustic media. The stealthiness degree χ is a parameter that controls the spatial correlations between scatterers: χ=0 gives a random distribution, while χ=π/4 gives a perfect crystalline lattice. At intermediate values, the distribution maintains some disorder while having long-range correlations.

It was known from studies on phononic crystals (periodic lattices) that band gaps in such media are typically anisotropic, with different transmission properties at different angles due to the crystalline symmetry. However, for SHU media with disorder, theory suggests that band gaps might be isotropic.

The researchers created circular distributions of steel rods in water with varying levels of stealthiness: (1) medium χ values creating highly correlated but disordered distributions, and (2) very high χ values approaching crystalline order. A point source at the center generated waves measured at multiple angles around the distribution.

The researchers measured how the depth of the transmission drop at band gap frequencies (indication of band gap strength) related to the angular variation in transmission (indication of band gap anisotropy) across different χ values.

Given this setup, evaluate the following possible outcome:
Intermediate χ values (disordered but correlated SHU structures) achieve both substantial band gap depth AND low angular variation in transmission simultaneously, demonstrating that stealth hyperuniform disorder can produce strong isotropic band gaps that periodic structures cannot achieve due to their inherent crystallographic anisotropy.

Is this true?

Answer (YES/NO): NO